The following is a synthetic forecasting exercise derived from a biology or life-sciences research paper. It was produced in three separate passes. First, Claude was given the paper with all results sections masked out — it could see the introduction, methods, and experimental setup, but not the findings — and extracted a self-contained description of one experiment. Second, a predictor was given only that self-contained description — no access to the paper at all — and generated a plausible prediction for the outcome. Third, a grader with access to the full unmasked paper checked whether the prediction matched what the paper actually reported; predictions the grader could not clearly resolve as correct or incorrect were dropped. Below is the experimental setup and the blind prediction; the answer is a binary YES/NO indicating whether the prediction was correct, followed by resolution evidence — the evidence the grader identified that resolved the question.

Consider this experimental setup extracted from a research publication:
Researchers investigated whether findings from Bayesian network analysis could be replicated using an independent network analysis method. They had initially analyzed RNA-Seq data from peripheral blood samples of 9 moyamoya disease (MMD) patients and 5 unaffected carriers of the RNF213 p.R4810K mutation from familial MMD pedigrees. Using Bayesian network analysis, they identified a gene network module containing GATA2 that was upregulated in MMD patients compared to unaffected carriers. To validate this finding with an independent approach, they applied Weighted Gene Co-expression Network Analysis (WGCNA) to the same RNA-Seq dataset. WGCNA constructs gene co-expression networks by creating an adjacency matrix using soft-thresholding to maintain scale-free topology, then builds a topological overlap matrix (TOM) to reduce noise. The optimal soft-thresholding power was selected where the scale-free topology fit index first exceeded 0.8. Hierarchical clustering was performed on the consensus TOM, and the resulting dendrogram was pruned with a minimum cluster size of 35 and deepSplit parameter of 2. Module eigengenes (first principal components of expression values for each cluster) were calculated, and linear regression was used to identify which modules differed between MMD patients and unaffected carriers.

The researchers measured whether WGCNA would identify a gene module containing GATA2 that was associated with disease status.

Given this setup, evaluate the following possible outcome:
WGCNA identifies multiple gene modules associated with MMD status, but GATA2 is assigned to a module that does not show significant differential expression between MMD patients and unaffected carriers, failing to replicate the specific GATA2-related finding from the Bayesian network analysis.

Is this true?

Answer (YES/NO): NO